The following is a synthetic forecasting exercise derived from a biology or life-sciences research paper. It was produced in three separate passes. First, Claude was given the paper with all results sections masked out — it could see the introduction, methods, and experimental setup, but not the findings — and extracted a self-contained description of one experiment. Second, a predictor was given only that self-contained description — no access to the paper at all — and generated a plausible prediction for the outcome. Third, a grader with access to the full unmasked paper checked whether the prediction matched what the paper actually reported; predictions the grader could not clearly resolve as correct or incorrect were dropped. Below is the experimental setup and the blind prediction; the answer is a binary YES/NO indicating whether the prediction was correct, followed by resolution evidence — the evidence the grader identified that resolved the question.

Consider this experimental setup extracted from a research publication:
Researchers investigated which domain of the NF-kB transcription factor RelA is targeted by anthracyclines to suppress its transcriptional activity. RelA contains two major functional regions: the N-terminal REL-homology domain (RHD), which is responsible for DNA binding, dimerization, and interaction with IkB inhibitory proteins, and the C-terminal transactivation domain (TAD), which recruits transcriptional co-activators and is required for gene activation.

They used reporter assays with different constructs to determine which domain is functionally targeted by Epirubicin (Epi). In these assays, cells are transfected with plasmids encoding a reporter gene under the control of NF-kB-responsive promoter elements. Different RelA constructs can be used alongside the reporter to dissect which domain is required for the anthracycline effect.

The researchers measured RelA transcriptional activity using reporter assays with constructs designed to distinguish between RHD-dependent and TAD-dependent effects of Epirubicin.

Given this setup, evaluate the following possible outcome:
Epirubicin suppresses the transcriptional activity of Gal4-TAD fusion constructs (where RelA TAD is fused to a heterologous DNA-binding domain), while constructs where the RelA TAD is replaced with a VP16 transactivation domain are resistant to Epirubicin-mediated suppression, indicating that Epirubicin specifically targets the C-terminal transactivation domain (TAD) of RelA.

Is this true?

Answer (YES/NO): NO